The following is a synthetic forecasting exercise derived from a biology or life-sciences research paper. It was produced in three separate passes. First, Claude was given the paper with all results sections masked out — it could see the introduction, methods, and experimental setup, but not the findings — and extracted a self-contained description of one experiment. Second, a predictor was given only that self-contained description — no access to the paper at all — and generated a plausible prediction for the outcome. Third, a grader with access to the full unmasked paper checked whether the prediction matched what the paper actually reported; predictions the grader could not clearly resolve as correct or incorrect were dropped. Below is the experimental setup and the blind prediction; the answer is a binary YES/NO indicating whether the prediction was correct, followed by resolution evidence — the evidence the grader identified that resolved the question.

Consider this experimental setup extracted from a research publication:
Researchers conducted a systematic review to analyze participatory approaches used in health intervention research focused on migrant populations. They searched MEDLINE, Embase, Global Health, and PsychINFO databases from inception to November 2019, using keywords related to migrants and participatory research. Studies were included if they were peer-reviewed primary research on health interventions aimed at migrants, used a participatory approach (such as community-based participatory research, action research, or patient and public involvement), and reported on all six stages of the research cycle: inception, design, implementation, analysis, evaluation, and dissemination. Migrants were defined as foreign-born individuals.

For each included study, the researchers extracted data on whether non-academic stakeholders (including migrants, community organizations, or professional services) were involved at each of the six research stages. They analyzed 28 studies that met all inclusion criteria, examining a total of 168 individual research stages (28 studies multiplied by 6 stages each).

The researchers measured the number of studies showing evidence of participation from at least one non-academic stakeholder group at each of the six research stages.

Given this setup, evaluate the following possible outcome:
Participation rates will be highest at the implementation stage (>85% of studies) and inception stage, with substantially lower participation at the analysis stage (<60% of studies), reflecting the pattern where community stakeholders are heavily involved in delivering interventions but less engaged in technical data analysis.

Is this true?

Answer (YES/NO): NO